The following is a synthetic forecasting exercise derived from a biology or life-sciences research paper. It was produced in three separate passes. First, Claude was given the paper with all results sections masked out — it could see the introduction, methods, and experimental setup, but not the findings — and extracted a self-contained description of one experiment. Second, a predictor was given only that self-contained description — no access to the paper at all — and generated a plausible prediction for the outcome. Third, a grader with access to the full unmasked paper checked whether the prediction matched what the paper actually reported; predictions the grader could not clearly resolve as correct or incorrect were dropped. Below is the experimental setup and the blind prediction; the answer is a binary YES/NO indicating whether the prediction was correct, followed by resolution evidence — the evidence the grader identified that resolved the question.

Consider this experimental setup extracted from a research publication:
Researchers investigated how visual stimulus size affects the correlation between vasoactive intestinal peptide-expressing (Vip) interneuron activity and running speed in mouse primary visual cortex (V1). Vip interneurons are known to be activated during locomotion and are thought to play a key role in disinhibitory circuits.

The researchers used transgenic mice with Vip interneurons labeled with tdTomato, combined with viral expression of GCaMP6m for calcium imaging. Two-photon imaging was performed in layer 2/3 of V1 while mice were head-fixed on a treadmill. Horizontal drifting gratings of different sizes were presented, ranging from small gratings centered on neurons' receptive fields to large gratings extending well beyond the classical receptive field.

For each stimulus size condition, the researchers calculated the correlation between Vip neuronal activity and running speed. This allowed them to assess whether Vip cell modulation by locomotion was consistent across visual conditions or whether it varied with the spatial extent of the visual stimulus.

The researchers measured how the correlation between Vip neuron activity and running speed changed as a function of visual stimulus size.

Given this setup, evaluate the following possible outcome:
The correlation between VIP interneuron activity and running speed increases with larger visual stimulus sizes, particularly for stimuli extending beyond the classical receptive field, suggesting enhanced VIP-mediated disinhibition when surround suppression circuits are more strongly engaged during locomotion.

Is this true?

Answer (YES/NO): NO